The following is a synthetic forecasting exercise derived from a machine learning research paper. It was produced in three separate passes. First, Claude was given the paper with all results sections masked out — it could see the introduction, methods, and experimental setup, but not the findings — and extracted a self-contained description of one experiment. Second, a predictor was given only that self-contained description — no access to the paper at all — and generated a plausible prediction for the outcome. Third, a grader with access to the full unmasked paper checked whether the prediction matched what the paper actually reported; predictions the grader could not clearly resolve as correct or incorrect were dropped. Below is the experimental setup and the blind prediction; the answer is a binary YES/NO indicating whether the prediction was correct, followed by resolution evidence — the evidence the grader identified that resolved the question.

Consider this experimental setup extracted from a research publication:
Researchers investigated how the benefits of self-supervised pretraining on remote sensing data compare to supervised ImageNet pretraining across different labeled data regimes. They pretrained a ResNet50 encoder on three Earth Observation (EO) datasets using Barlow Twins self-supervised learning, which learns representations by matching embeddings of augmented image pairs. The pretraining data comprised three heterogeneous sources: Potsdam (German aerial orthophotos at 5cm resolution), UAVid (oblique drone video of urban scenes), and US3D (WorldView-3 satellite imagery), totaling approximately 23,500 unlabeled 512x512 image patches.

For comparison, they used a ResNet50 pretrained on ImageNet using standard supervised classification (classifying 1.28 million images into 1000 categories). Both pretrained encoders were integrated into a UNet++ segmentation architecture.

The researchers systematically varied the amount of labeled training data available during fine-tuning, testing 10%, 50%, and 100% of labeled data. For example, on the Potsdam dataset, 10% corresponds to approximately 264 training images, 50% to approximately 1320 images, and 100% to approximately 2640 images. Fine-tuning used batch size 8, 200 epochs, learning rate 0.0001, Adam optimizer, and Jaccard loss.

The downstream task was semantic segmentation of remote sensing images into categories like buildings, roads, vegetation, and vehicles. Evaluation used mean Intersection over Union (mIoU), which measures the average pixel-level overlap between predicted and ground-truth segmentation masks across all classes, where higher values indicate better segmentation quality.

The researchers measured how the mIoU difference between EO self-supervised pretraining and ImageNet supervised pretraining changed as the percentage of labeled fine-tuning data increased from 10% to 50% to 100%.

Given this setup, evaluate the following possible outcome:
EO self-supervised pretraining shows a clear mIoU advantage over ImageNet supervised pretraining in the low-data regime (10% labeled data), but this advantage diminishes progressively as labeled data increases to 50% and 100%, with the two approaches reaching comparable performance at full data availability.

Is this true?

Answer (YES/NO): NO